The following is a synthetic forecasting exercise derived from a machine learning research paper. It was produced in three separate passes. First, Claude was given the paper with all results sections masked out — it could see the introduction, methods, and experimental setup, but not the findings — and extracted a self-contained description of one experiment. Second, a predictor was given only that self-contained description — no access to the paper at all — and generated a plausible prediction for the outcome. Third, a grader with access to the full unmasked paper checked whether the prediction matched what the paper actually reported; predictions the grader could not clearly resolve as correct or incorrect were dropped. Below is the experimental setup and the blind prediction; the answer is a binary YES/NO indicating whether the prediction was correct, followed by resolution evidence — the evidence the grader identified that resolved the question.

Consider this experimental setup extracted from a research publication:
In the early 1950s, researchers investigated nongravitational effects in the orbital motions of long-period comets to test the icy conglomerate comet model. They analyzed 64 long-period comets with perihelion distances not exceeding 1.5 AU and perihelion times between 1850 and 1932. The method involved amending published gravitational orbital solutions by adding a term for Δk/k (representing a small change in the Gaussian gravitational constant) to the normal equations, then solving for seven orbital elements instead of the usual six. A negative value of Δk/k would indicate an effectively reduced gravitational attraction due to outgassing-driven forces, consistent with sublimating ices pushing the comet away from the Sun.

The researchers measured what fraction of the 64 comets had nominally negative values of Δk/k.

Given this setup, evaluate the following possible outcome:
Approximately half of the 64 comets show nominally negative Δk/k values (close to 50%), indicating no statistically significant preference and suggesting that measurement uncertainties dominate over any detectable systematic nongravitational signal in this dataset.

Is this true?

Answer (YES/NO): NO